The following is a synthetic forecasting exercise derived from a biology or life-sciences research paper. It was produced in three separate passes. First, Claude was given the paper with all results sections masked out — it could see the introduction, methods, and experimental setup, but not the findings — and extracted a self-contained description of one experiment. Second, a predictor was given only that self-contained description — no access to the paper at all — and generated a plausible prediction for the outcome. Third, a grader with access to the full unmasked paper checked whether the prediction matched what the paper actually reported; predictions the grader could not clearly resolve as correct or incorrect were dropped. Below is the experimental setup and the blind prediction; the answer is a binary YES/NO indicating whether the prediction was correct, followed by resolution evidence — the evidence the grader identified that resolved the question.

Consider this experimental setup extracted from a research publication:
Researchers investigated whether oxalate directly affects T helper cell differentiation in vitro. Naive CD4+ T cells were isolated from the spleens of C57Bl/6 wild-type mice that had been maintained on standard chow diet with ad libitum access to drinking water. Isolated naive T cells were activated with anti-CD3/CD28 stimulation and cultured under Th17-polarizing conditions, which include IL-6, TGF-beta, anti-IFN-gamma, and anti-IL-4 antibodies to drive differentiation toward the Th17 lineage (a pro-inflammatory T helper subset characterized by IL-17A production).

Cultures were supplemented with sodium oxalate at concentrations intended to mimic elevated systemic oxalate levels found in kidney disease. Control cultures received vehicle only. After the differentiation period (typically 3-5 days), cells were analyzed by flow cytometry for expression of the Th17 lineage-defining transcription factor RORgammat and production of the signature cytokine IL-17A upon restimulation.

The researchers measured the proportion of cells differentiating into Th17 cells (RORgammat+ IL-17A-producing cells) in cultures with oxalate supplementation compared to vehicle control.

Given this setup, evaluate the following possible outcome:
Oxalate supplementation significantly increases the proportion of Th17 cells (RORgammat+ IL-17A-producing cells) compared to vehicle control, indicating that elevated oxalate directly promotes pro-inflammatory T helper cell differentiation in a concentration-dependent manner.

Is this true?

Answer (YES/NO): YES